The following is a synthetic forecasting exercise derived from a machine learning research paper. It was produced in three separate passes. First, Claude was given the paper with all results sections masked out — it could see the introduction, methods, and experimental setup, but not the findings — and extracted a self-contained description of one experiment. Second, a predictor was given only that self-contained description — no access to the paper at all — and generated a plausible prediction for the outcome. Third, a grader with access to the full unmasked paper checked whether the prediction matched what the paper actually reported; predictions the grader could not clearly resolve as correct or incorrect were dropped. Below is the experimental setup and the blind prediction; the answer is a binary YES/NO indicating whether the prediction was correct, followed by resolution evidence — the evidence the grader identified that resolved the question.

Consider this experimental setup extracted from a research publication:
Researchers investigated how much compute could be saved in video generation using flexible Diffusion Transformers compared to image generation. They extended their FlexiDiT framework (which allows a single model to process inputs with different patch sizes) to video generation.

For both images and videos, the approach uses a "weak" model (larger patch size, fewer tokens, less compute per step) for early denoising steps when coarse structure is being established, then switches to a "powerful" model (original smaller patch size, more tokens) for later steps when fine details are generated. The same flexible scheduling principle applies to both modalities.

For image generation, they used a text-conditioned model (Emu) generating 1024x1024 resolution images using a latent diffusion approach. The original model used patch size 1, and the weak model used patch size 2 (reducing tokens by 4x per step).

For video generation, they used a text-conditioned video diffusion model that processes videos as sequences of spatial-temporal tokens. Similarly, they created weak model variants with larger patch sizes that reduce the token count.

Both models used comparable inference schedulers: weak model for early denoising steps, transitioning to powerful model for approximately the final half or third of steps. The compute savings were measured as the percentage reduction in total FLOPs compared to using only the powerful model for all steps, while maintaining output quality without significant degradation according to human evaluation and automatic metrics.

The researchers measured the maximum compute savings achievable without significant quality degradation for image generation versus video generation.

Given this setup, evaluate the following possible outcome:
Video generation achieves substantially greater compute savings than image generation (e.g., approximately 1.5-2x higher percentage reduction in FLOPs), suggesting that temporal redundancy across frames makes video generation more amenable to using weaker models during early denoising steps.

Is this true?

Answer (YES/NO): YES